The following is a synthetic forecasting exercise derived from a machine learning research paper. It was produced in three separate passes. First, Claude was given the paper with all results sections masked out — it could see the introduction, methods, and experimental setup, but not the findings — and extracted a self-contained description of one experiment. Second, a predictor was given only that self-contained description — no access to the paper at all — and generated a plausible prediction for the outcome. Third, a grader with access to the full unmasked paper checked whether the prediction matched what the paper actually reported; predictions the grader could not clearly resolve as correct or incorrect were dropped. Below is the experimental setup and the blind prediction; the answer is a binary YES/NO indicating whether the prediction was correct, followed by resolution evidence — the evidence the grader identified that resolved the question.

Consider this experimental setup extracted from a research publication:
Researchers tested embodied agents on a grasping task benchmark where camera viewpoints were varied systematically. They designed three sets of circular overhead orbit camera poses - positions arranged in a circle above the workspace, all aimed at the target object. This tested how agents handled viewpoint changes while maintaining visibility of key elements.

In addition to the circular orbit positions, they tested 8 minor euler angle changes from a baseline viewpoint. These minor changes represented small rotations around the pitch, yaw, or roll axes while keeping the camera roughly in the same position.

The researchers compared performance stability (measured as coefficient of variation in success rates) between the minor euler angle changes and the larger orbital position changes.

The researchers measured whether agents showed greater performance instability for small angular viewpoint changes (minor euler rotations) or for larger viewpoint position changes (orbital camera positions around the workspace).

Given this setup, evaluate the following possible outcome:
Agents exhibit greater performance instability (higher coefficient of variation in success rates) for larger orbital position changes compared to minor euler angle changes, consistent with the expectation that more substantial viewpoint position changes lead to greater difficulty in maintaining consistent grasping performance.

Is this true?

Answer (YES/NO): NO